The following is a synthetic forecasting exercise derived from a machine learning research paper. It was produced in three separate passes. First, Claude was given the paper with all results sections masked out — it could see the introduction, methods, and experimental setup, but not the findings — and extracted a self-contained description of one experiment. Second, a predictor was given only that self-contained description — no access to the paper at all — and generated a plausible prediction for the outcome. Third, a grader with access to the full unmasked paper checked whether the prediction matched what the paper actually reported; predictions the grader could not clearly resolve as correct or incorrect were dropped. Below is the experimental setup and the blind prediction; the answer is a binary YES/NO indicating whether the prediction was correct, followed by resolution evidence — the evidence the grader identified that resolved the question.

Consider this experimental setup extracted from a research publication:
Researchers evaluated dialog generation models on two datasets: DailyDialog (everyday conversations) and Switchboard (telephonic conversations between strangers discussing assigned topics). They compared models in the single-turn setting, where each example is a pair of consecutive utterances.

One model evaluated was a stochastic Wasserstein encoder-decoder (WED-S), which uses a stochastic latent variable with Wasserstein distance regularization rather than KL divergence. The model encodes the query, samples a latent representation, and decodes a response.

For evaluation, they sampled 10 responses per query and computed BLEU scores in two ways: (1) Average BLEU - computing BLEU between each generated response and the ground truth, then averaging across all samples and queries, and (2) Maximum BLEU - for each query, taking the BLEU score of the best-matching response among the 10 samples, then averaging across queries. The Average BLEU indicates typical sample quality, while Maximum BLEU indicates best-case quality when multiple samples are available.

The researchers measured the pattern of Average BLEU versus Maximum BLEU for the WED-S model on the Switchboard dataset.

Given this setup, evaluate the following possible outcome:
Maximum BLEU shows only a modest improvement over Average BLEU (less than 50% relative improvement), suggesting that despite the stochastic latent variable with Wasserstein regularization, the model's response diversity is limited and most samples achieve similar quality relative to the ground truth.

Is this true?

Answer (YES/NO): NO